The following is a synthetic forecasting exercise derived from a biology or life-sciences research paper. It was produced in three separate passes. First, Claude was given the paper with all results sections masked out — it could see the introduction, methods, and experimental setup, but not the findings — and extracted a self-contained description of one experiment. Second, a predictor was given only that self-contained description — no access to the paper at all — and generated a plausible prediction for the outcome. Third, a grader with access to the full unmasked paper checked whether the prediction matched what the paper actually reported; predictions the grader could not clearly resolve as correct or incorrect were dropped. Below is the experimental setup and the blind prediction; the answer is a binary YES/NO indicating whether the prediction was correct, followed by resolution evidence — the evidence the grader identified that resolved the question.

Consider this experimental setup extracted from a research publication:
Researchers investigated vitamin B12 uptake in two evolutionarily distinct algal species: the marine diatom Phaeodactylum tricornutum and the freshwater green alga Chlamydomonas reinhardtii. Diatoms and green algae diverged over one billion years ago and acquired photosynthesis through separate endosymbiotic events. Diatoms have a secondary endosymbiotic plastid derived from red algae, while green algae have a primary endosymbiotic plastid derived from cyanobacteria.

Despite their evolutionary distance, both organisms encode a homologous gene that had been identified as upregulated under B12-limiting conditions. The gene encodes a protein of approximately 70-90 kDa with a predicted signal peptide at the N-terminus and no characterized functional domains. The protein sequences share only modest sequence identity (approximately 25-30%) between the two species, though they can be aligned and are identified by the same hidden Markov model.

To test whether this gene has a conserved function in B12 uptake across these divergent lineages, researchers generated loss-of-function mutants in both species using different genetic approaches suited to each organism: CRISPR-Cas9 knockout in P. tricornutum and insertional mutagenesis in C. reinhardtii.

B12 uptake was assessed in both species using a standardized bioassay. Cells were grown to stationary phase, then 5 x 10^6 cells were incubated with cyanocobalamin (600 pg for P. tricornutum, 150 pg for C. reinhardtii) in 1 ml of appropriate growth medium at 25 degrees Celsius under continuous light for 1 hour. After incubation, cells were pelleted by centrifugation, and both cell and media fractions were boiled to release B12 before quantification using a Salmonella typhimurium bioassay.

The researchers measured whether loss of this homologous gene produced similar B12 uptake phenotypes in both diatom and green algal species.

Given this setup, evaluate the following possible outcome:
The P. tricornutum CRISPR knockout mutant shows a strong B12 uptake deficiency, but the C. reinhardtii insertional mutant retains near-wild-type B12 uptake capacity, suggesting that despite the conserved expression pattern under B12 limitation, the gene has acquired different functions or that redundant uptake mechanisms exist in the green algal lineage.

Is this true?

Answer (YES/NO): NO